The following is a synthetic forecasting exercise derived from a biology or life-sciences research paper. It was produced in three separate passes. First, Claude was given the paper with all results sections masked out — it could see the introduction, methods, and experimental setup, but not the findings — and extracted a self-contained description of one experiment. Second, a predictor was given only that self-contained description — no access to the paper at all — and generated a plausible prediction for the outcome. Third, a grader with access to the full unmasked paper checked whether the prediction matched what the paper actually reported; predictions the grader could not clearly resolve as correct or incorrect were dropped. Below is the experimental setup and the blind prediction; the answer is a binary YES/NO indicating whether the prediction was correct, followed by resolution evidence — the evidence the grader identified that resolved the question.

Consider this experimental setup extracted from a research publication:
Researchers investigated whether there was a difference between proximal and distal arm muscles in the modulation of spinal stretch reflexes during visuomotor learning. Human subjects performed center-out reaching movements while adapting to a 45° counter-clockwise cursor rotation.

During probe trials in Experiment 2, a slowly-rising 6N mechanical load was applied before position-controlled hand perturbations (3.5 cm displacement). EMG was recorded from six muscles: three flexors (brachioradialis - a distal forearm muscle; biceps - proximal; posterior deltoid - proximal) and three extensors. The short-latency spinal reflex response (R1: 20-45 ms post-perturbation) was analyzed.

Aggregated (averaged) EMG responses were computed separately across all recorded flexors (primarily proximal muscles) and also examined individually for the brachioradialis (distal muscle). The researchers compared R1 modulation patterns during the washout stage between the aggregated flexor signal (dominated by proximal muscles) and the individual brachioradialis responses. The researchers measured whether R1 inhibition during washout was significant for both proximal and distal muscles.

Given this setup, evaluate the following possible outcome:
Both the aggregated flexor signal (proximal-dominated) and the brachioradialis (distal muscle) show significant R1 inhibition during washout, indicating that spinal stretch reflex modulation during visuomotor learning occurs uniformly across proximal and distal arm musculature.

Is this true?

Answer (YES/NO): NO